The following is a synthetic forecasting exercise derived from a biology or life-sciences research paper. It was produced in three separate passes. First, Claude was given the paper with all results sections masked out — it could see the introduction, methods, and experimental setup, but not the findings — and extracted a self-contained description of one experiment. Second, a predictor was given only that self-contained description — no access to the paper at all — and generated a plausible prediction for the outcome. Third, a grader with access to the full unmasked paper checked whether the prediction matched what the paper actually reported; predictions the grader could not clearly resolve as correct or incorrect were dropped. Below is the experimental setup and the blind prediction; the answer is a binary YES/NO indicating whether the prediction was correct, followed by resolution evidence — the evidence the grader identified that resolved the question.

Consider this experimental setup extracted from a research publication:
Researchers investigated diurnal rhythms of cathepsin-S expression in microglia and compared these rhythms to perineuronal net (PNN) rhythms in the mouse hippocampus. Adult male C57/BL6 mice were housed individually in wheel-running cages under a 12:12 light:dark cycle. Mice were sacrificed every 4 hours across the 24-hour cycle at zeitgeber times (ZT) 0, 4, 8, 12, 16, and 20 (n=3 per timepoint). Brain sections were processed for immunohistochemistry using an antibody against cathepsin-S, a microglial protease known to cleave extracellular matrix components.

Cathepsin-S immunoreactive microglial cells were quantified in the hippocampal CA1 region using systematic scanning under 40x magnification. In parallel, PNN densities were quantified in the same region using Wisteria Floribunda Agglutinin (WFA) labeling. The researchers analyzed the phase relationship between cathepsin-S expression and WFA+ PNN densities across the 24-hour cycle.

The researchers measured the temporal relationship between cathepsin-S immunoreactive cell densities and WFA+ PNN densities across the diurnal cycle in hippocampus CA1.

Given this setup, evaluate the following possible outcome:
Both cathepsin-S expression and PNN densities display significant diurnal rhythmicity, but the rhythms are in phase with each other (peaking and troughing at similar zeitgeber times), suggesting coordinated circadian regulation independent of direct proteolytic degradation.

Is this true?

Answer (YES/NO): NO